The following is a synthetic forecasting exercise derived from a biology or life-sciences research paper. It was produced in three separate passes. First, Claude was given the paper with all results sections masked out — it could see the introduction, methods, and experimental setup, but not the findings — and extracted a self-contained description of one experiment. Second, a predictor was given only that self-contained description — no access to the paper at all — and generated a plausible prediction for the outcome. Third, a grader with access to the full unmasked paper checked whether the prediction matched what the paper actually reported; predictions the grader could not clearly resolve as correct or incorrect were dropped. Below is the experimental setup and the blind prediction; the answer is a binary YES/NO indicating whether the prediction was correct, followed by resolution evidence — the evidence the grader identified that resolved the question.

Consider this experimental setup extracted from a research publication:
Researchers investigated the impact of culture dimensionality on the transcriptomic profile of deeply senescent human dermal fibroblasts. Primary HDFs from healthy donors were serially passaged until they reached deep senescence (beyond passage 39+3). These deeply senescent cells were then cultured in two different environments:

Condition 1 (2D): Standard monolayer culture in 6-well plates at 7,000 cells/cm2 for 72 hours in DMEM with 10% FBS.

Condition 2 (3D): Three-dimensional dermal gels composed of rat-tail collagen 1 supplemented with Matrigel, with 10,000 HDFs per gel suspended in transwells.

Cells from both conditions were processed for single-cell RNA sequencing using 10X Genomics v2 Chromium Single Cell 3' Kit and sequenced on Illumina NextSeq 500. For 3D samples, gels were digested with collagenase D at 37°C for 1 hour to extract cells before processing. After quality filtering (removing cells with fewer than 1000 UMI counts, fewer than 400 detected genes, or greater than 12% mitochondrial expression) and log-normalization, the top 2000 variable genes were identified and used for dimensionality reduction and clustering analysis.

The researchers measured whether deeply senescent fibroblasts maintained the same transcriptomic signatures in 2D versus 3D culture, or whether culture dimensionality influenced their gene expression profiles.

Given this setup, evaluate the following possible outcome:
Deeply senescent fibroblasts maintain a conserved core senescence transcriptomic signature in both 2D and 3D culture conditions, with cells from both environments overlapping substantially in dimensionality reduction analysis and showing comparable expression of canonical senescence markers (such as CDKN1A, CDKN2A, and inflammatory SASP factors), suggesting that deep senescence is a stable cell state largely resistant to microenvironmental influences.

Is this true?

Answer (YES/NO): NO